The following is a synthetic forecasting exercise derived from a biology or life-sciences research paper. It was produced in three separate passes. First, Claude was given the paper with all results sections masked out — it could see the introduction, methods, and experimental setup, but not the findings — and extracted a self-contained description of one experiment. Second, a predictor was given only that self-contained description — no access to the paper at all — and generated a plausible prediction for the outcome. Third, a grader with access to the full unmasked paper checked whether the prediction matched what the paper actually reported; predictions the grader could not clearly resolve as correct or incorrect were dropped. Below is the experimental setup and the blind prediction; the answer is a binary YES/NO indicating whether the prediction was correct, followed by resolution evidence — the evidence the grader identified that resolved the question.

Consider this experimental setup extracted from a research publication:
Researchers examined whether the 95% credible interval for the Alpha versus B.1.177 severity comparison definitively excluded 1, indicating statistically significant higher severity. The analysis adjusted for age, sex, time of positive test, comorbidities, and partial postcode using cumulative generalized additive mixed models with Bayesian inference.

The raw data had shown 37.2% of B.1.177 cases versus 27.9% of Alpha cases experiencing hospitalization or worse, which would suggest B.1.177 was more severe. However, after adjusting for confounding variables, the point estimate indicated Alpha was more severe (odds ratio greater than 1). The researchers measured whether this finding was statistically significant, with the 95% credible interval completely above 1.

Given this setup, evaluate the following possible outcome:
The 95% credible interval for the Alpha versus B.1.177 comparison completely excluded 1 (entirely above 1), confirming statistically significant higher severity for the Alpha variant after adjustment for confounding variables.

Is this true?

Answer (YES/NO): YES